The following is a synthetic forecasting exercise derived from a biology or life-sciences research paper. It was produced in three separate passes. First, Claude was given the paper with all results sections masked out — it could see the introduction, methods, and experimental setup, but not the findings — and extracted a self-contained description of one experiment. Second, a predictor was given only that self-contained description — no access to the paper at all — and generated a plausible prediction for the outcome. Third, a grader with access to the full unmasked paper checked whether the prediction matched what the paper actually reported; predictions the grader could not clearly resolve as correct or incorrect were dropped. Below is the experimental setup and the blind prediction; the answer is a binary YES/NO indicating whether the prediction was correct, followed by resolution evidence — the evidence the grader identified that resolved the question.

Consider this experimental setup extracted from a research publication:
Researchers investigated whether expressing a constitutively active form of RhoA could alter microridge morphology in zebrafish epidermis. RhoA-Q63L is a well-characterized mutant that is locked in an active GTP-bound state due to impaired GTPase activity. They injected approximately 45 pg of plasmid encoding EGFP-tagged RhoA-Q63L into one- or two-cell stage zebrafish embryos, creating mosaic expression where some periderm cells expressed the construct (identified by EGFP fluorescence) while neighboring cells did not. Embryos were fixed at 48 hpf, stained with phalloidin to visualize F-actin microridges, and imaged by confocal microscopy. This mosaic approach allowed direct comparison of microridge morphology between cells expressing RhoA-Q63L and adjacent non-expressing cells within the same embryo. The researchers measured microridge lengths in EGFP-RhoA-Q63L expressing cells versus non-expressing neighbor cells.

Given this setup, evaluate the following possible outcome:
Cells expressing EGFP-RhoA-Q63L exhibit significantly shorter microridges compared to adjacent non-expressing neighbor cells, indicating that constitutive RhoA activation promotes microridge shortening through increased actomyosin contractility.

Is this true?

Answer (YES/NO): NO